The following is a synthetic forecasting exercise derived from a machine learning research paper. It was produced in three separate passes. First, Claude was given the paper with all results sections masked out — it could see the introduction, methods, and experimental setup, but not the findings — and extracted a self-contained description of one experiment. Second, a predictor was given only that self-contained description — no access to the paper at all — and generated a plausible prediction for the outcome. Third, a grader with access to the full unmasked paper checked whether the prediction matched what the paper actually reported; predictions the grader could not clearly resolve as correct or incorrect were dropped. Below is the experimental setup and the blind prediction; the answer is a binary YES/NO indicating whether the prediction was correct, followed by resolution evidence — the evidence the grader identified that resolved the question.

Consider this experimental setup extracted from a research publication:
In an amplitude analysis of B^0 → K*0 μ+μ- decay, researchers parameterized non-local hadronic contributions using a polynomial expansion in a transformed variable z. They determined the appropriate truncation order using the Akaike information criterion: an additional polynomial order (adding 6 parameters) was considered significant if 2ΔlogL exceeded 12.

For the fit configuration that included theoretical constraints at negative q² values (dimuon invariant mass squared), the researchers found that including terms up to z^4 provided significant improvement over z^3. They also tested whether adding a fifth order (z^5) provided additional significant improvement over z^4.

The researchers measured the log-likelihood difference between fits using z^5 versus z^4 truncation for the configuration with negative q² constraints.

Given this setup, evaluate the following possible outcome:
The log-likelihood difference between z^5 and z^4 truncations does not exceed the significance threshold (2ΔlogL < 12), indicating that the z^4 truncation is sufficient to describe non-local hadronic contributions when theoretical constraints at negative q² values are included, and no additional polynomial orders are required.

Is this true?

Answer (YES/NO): YES